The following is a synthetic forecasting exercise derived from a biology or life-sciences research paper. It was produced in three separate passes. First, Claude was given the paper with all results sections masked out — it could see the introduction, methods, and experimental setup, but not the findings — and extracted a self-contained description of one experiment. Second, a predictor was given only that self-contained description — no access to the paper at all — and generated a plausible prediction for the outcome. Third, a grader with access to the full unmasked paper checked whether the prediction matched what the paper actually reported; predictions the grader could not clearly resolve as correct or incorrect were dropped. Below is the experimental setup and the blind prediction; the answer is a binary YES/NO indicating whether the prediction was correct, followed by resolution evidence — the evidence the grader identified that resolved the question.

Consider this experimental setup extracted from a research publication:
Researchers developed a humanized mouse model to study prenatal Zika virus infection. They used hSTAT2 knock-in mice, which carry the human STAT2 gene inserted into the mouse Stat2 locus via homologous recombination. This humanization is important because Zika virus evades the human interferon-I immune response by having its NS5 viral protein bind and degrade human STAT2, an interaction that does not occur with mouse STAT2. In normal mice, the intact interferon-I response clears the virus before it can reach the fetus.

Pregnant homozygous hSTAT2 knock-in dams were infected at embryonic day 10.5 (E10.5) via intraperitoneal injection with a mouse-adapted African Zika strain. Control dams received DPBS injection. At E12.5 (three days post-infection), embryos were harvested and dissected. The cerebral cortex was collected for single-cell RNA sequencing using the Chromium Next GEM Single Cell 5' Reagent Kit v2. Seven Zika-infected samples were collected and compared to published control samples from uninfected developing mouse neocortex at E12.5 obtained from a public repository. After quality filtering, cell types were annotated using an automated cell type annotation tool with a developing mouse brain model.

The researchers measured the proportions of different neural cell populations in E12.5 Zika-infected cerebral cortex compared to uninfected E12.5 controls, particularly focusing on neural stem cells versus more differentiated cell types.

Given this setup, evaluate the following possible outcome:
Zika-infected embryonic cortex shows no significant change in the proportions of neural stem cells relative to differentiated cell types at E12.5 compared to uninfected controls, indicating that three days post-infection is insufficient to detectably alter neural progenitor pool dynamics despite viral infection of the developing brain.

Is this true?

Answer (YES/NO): NO